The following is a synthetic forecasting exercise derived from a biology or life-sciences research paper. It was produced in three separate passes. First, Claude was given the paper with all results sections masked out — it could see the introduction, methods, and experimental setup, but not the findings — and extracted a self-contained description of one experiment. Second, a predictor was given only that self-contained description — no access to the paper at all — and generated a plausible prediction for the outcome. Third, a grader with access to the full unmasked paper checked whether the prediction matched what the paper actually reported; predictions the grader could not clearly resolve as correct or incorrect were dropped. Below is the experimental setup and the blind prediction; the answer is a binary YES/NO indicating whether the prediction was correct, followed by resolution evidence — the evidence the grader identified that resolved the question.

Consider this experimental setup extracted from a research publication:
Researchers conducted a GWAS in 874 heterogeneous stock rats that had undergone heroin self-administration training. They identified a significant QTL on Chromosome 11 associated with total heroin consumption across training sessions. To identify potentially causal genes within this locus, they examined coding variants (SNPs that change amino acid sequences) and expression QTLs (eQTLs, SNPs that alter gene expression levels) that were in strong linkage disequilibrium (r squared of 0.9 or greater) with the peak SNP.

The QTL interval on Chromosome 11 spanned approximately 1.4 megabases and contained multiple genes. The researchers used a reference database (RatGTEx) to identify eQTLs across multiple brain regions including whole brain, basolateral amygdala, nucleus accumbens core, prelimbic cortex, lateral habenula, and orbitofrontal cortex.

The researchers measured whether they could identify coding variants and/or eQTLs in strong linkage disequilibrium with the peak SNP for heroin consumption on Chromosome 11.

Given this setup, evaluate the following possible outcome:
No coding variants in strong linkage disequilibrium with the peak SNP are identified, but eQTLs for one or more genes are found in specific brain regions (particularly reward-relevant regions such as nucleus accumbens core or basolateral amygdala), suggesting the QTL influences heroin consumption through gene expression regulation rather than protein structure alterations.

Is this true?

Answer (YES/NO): NO